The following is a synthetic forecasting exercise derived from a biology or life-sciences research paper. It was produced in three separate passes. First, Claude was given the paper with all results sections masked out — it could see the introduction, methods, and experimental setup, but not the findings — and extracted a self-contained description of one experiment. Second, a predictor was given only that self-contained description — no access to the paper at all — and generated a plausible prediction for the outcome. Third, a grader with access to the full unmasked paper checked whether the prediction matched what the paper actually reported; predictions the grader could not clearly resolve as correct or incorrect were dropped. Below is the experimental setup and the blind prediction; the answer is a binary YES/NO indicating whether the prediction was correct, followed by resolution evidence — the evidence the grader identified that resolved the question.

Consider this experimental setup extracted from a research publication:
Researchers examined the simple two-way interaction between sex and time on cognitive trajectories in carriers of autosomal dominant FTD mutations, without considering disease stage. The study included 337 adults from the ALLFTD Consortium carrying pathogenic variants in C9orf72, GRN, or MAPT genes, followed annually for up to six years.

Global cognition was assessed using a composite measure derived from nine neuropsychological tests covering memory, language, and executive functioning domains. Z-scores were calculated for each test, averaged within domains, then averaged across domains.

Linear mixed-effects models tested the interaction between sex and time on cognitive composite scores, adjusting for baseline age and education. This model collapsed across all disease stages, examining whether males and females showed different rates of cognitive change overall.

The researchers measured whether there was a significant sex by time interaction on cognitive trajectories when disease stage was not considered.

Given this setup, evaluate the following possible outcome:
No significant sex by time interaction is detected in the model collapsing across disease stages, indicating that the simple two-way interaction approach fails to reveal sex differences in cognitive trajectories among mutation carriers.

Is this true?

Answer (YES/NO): YES